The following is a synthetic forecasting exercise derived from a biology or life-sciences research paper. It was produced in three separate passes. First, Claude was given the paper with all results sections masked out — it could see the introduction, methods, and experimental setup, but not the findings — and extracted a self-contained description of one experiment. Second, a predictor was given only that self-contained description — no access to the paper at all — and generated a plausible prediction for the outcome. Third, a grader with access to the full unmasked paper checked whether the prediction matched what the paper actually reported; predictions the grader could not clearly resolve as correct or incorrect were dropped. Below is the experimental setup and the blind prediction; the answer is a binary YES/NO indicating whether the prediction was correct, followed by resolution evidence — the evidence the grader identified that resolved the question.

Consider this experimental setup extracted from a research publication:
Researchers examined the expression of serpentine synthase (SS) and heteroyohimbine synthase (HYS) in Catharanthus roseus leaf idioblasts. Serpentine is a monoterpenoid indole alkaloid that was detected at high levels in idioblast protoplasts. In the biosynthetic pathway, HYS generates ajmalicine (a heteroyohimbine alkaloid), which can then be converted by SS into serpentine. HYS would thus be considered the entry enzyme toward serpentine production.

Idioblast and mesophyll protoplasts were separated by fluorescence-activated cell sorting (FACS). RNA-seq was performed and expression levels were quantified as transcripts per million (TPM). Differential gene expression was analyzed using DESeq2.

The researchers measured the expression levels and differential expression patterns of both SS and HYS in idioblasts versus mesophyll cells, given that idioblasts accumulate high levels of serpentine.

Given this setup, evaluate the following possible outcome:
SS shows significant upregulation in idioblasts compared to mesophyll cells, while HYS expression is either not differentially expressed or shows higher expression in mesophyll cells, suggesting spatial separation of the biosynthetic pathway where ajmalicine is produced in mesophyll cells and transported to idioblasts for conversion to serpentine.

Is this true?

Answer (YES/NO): NO